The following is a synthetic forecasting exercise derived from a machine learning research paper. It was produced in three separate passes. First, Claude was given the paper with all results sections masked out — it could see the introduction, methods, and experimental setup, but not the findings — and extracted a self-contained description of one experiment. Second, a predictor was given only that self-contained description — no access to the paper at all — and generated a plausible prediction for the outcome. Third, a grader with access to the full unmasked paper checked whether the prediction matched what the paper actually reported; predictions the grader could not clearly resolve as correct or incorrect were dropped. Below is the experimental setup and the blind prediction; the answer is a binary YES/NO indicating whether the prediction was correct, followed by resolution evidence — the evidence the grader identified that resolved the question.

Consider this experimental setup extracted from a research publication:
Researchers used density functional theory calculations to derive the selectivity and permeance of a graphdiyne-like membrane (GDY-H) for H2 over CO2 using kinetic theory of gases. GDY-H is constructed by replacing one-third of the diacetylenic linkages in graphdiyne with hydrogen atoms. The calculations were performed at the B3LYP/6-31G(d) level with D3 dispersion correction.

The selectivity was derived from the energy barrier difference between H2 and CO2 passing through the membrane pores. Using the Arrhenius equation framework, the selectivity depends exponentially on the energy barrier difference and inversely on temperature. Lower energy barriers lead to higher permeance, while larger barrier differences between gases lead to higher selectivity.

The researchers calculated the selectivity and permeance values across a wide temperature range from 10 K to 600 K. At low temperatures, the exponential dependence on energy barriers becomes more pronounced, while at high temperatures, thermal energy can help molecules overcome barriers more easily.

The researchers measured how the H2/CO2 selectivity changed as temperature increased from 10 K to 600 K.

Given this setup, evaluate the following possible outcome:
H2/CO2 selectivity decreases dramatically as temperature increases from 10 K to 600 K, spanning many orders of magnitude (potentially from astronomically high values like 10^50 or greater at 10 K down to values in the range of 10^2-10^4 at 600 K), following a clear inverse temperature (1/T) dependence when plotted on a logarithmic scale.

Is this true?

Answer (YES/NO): NO